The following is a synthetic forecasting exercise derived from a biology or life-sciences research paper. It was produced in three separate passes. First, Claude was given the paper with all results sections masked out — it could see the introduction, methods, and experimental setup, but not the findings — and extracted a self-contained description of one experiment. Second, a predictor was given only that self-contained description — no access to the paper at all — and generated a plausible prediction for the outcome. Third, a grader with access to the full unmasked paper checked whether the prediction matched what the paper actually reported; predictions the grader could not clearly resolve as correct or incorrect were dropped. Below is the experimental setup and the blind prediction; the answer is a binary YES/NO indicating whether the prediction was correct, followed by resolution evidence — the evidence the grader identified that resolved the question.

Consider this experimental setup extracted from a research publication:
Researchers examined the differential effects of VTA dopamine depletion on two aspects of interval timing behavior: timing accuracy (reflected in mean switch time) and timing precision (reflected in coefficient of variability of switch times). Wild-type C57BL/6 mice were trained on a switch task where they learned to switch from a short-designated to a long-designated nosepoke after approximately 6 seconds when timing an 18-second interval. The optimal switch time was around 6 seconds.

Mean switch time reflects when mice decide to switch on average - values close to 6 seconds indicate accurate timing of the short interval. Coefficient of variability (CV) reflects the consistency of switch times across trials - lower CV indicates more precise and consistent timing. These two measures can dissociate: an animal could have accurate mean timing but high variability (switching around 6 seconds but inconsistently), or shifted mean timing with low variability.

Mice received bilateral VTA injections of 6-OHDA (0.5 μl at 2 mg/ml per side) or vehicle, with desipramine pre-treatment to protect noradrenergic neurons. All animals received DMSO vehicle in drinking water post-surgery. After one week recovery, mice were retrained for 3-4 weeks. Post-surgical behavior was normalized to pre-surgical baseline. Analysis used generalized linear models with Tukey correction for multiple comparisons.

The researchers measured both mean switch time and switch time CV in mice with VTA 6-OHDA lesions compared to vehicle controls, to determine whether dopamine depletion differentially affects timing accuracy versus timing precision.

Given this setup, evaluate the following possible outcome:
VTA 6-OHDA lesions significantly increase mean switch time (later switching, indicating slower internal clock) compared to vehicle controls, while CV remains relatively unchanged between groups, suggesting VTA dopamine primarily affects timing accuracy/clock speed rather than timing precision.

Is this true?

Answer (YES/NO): NO